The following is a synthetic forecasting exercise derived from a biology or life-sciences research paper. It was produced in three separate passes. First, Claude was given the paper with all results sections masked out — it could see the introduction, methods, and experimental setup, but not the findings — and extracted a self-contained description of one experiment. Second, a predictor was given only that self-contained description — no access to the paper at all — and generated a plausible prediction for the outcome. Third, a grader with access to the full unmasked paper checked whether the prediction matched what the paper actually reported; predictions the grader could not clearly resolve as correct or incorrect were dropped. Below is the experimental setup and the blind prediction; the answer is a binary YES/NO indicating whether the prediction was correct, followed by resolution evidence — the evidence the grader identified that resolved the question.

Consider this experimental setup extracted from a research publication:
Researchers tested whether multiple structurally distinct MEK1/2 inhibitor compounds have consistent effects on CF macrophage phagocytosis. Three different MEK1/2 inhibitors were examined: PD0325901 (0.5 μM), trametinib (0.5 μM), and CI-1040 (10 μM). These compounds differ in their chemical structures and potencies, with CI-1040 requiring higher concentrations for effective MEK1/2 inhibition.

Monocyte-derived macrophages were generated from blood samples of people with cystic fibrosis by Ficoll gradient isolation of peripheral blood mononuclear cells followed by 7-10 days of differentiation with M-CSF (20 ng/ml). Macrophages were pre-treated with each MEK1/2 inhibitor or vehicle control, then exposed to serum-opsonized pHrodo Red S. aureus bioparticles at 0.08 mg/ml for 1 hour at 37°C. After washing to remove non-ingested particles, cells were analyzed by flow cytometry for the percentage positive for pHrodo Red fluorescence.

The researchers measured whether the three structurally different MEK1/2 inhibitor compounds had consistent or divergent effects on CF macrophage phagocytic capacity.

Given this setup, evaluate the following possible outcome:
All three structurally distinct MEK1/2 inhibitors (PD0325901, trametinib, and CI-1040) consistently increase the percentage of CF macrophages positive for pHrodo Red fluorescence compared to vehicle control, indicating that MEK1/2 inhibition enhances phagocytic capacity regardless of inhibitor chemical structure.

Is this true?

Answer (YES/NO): NO